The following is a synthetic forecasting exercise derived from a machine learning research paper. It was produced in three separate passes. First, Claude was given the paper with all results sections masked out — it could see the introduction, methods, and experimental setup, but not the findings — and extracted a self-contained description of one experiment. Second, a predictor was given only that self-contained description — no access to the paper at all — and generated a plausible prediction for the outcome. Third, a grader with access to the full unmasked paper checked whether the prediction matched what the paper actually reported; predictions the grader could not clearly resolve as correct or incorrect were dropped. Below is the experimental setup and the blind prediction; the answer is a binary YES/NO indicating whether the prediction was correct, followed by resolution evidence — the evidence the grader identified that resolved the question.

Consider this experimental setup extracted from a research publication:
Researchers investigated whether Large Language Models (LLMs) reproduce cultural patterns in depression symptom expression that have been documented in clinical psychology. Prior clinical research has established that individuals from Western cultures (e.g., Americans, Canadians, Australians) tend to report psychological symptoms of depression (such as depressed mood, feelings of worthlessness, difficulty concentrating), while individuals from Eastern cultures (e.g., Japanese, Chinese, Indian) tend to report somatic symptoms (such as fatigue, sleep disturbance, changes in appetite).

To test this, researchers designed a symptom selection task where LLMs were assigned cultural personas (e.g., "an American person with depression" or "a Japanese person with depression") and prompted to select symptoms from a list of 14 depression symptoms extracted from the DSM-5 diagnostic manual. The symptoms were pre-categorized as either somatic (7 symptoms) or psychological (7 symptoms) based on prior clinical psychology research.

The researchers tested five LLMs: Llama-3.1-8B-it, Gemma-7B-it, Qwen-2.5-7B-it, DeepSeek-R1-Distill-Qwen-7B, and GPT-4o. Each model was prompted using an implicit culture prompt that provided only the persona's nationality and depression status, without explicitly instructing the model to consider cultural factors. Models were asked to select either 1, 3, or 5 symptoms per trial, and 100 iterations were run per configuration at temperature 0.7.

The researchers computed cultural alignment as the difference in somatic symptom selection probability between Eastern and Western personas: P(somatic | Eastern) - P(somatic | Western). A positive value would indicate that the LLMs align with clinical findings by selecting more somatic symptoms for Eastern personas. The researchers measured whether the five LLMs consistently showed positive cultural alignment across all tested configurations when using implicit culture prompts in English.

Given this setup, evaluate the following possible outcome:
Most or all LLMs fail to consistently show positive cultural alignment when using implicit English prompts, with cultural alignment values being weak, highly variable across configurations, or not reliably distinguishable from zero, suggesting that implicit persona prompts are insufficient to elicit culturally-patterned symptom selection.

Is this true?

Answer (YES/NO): YES